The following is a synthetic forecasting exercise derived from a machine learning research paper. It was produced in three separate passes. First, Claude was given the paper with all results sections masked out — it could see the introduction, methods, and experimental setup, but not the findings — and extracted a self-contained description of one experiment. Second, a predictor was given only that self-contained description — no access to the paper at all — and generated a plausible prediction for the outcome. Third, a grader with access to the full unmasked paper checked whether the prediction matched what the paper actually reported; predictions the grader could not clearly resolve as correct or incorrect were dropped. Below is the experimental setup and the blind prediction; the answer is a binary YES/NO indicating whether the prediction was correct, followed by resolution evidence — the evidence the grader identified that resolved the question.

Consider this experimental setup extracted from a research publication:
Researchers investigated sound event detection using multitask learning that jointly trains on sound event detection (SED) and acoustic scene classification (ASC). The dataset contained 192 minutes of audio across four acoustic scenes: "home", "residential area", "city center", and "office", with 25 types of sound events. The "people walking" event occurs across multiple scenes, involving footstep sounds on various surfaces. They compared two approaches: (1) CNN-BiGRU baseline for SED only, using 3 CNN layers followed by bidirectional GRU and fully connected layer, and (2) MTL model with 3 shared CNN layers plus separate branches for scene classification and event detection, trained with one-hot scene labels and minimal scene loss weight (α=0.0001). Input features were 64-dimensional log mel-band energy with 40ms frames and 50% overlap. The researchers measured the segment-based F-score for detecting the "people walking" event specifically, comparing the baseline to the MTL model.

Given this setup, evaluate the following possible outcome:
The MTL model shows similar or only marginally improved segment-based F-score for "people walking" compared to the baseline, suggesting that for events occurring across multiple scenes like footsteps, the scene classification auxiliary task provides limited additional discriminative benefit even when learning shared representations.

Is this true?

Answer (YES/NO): YES